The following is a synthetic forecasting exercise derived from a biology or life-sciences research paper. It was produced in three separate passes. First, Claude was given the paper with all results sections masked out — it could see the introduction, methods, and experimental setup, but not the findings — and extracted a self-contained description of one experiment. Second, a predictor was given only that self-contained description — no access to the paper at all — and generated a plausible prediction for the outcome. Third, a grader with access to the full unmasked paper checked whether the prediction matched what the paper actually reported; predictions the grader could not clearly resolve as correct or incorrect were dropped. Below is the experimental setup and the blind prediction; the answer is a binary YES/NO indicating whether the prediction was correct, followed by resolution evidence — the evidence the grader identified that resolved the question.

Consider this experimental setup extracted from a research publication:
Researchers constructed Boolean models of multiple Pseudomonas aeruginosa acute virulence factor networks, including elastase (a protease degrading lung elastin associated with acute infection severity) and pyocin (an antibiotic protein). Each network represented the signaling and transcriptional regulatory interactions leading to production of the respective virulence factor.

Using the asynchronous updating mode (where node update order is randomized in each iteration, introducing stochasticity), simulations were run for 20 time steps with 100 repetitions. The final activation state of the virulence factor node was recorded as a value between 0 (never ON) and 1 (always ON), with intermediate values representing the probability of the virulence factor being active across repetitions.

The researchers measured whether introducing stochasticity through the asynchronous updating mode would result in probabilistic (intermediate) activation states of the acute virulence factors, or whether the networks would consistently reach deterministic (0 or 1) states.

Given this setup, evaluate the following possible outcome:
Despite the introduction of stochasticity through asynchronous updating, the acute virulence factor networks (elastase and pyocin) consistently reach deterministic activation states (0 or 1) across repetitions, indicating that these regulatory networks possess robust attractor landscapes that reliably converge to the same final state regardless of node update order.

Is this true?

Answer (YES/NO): NO